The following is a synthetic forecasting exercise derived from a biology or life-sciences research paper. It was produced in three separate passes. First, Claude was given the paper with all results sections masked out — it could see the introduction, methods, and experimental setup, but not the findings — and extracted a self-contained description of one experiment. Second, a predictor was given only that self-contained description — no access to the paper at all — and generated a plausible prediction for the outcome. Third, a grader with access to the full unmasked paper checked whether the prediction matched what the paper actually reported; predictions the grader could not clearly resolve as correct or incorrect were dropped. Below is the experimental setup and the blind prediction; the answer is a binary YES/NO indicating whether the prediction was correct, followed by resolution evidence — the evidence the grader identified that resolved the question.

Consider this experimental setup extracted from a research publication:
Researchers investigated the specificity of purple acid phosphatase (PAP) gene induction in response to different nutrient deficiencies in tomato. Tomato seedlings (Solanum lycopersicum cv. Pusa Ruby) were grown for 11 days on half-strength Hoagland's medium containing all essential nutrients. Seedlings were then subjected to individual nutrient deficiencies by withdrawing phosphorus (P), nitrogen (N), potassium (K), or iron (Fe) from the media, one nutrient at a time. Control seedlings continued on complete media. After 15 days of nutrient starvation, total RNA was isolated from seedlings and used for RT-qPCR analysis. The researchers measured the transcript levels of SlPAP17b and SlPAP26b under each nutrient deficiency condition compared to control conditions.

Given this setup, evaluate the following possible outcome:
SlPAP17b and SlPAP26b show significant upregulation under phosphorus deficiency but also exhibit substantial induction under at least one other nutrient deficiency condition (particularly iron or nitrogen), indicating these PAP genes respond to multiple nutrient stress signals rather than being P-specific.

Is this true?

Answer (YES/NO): NO